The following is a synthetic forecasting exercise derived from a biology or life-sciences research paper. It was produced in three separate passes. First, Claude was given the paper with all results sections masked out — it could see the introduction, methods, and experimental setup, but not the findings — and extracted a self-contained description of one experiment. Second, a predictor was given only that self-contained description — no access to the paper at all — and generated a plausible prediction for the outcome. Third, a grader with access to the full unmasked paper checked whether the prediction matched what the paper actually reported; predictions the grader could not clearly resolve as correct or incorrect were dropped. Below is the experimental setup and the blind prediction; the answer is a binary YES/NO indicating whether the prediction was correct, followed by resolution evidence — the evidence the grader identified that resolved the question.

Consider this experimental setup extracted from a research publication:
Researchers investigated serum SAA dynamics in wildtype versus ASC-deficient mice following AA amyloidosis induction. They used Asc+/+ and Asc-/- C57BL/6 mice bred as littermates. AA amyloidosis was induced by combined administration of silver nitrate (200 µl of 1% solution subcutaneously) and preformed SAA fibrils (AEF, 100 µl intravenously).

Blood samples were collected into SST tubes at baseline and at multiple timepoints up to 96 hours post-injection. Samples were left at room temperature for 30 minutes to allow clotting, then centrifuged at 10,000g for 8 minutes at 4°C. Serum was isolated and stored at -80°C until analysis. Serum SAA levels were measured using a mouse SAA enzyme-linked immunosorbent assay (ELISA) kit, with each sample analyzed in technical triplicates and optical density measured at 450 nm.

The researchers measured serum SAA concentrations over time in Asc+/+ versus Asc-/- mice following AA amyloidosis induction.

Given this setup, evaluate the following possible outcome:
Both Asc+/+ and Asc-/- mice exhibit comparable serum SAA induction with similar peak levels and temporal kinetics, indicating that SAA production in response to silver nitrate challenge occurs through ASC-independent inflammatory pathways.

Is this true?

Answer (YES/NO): NO